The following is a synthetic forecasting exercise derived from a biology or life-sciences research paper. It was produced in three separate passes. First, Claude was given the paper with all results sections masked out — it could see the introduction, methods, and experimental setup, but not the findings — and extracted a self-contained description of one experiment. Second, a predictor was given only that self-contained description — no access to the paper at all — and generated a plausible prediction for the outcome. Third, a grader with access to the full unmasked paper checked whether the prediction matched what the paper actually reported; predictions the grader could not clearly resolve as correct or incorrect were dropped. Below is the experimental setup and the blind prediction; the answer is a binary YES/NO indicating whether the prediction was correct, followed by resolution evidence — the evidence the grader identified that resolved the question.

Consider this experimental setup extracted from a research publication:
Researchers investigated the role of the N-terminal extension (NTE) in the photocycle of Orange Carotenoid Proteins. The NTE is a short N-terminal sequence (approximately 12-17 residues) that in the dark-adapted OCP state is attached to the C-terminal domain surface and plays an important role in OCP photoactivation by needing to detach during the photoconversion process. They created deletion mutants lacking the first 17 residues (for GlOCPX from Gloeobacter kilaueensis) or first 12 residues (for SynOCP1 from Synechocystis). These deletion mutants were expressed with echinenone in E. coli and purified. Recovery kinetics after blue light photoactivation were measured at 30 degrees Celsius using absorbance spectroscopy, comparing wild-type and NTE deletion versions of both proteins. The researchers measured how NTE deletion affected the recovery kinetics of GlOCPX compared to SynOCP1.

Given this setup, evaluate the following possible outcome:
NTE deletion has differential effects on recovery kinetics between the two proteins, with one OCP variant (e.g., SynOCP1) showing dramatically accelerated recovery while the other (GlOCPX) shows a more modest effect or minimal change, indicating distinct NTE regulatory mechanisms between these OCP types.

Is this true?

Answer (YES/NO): NO